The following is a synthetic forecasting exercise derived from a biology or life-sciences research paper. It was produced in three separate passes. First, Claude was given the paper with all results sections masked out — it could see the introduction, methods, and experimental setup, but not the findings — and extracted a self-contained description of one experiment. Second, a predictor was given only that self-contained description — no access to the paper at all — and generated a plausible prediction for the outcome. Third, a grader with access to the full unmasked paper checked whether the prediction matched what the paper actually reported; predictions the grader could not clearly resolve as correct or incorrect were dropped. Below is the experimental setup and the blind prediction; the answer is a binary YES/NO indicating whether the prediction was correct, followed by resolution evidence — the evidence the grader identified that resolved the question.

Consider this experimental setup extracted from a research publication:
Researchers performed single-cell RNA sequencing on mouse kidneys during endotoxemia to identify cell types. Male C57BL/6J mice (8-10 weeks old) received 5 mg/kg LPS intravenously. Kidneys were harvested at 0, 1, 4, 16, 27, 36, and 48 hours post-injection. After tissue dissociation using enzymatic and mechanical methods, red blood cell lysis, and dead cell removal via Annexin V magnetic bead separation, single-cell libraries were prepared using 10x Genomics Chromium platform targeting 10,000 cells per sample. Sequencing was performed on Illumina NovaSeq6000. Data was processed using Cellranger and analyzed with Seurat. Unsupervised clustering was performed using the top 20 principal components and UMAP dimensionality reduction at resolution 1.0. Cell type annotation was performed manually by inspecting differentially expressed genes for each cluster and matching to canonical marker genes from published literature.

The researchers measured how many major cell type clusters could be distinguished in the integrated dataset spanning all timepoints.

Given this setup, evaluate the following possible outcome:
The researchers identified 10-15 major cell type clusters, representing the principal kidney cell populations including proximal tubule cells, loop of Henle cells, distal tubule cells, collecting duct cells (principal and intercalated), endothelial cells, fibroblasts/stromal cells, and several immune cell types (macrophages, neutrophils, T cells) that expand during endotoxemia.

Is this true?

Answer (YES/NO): NO